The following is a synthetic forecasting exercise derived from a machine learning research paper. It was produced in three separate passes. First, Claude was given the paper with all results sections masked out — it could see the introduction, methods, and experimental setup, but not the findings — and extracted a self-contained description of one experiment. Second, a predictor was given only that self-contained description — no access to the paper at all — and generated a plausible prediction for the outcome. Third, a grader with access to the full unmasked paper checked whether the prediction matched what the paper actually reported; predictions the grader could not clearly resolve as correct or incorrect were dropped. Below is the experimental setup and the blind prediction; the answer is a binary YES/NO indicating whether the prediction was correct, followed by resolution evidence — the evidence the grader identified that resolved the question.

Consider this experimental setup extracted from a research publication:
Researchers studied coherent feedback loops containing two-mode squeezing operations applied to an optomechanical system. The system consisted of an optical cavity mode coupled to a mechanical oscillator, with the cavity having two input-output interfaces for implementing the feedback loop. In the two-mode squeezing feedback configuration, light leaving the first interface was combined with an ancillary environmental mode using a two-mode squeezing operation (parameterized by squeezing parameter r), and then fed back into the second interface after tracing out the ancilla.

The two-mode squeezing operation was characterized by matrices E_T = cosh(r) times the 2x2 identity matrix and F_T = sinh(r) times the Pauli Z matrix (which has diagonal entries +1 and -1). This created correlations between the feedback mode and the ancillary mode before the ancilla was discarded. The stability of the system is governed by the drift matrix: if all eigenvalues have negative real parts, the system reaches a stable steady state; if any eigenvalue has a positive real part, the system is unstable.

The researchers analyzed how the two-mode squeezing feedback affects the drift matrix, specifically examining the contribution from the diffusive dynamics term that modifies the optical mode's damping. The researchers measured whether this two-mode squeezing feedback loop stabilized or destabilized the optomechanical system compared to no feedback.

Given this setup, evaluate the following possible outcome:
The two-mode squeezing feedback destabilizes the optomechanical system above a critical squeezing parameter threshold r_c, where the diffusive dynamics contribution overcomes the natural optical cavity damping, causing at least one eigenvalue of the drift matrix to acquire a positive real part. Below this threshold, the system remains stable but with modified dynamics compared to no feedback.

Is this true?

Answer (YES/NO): NO